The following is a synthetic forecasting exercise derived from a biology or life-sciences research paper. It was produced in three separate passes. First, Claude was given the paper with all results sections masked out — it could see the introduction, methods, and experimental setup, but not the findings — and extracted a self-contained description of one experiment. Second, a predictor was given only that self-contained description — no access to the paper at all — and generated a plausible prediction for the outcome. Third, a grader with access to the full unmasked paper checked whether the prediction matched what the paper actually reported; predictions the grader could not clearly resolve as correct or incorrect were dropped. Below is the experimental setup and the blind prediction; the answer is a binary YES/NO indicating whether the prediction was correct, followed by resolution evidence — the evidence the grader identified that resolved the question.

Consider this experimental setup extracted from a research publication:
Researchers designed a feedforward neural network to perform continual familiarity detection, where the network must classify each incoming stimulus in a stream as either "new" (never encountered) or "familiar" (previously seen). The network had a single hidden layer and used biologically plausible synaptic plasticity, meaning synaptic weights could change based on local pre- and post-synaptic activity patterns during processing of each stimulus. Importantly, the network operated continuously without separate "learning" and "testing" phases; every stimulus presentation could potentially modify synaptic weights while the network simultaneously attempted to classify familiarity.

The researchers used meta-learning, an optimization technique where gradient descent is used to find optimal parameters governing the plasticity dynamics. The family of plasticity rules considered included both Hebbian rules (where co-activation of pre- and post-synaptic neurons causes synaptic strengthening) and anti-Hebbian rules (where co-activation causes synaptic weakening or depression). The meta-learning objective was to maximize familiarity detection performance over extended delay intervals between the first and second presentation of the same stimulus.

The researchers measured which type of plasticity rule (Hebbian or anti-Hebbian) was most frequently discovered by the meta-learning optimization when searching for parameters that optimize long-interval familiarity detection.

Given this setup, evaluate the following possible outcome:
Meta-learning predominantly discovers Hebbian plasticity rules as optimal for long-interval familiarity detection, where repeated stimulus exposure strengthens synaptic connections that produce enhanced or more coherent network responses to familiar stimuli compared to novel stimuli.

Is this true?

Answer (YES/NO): NO